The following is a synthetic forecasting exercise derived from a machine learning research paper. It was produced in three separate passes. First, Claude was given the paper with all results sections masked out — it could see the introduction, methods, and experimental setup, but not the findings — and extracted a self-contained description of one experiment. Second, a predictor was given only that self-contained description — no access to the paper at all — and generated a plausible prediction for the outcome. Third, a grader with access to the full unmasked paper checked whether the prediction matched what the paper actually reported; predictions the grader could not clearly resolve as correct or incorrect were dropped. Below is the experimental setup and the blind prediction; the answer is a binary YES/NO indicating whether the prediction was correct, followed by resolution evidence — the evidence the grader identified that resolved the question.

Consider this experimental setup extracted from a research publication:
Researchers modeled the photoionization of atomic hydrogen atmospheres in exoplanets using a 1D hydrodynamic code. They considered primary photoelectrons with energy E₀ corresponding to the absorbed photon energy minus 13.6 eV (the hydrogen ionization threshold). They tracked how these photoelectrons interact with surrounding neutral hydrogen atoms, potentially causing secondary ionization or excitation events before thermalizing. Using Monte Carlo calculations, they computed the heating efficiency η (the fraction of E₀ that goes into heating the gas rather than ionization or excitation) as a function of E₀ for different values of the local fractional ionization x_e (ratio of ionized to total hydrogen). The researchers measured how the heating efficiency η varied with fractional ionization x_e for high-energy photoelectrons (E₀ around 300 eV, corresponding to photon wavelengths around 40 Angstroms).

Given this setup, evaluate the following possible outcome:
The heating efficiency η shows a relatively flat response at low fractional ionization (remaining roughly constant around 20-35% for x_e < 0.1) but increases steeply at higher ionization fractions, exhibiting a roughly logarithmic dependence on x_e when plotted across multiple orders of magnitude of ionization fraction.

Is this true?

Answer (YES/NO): NO